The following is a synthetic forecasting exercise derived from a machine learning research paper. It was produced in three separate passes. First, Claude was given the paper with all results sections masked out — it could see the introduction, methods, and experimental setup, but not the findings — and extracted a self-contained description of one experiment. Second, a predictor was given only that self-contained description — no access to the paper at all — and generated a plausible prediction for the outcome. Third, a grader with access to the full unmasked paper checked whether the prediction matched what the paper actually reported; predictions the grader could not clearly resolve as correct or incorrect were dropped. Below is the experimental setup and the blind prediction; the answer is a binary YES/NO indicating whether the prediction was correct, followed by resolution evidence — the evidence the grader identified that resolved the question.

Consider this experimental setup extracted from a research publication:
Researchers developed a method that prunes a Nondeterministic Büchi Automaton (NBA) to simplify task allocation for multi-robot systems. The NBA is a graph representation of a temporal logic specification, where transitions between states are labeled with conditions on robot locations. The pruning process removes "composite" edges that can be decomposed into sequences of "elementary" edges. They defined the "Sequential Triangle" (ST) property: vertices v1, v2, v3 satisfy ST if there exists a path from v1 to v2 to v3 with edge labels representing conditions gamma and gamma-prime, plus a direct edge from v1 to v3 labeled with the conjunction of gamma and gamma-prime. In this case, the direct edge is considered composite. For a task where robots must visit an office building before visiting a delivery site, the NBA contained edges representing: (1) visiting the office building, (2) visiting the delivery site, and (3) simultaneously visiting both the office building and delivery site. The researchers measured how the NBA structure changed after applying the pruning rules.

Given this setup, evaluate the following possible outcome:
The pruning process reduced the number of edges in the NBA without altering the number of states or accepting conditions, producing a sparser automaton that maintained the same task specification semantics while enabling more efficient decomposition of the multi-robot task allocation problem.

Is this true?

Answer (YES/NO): NO